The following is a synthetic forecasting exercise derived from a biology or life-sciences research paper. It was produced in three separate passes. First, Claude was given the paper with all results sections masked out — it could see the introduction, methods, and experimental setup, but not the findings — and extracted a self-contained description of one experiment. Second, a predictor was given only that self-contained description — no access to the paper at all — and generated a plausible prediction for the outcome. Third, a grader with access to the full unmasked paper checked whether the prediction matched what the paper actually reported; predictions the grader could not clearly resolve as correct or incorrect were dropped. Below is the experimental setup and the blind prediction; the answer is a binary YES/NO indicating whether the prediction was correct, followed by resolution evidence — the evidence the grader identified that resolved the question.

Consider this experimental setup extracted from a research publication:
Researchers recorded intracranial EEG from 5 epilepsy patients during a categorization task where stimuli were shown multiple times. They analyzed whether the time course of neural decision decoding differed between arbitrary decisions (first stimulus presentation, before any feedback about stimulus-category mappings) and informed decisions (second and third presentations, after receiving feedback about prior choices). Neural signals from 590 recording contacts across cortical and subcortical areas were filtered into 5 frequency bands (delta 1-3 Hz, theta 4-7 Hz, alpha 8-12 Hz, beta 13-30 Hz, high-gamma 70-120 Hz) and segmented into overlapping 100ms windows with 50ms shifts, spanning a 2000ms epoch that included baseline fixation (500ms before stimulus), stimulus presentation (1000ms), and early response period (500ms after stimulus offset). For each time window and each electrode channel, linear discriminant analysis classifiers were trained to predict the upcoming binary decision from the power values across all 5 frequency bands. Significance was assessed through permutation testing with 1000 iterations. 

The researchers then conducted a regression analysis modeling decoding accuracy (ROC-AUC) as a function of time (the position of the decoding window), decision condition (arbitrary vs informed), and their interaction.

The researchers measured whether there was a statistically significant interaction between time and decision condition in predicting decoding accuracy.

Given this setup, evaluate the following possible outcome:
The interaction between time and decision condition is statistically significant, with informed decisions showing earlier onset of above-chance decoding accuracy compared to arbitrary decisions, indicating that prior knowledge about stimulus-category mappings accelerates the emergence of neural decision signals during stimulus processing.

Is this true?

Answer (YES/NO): NO